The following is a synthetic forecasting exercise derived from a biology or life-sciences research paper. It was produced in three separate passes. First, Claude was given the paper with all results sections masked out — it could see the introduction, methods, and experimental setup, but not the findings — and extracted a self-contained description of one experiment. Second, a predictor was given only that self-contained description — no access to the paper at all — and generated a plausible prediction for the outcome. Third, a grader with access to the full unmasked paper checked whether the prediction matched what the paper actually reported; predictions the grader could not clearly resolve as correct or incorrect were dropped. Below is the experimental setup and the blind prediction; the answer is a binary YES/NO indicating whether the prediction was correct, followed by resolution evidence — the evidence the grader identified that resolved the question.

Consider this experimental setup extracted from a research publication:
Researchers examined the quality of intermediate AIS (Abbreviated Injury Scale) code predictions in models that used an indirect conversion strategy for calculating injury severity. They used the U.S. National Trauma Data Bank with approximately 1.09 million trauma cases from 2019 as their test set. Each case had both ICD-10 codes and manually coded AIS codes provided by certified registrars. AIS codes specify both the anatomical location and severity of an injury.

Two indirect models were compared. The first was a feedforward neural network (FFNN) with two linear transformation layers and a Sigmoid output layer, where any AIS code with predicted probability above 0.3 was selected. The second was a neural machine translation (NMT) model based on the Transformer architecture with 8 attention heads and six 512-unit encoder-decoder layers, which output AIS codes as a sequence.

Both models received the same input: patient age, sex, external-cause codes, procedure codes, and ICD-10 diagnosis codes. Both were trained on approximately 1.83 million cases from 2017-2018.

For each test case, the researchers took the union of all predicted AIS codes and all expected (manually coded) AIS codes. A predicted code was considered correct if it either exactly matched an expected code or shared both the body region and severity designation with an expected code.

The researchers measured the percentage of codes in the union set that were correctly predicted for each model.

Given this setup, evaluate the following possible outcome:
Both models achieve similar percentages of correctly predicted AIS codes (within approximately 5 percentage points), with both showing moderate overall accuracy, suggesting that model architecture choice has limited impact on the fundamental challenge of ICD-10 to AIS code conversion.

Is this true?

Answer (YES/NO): NO